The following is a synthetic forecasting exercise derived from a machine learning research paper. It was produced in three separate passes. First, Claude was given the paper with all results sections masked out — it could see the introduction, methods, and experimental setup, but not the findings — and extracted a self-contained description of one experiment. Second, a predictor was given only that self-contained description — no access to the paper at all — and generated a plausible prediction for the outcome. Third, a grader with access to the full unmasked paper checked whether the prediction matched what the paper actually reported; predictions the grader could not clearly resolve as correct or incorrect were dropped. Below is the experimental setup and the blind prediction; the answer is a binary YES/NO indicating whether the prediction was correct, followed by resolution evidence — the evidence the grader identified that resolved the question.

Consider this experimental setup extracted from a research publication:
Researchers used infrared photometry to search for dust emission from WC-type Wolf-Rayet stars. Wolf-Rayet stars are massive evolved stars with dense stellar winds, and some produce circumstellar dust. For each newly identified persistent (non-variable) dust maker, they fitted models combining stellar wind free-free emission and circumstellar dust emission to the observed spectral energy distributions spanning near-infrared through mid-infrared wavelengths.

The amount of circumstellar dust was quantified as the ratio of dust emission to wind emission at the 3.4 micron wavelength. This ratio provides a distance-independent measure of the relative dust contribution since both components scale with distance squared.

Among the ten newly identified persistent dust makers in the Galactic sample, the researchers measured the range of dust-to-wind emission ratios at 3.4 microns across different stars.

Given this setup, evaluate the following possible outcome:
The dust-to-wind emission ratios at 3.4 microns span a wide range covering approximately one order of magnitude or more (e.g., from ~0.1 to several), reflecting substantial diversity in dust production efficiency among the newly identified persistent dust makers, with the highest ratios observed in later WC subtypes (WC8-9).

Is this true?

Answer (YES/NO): NO